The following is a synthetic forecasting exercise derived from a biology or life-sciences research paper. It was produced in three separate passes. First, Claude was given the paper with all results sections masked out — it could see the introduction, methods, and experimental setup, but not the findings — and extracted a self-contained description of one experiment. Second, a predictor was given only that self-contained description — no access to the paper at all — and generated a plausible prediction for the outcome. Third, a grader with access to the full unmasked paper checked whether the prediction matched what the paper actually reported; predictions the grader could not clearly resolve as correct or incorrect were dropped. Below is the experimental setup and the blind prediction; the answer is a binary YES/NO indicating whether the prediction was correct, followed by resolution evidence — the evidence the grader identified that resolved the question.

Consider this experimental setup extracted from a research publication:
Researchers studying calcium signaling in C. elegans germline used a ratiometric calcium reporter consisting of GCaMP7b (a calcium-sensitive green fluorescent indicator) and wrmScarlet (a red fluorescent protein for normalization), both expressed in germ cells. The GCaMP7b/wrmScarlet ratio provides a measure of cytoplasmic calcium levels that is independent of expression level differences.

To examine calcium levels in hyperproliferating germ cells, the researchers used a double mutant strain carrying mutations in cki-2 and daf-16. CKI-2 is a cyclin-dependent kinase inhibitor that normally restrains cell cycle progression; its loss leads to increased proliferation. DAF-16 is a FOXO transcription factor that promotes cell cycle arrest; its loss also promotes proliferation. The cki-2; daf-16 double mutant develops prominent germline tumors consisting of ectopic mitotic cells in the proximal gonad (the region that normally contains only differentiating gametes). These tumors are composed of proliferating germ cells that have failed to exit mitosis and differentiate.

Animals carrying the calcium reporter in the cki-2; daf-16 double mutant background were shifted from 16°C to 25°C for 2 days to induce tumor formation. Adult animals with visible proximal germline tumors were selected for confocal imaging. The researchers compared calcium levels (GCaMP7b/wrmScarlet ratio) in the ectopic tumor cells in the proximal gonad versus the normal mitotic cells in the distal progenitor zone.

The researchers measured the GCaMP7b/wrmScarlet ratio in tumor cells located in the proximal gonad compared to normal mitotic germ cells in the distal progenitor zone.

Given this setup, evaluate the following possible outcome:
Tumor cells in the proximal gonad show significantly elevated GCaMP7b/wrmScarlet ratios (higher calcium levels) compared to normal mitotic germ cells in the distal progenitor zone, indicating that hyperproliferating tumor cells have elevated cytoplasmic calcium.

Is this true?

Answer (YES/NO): YES